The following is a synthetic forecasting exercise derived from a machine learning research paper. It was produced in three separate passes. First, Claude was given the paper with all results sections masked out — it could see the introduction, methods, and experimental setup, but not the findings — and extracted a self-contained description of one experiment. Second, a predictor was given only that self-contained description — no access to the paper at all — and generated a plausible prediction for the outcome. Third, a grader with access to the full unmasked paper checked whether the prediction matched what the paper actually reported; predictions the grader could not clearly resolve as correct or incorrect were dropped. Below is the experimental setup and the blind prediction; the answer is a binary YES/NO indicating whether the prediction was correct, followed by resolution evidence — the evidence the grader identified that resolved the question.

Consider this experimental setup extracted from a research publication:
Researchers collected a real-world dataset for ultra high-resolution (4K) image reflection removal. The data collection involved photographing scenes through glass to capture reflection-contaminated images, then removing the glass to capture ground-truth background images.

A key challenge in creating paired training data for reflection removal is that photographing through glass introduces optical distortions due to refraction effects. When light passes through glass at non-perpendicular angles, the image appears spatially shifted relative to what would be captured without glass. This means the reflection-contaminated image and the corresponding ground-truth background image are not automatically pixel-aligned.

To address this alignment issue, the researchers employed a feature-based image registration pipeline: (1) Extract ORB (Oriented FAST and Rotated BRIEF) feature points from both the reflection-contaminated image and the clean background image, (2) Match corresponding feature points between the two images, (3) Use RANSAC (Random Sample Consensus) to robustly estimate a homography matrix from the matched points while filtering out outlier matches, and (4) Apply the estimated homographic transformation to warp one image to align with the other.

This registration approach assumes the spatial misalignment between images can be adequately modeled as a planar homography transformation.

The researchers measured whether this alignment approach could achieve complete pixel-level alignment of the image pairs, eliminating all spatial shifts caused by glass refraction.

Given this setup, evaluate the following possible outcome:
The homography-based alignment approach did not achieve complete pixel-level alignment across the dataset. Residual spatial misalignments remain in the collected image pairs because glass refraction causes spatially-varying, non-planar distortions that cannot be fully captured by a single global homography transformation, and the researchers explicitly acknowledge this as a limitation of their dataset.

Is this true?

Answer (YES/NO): NO